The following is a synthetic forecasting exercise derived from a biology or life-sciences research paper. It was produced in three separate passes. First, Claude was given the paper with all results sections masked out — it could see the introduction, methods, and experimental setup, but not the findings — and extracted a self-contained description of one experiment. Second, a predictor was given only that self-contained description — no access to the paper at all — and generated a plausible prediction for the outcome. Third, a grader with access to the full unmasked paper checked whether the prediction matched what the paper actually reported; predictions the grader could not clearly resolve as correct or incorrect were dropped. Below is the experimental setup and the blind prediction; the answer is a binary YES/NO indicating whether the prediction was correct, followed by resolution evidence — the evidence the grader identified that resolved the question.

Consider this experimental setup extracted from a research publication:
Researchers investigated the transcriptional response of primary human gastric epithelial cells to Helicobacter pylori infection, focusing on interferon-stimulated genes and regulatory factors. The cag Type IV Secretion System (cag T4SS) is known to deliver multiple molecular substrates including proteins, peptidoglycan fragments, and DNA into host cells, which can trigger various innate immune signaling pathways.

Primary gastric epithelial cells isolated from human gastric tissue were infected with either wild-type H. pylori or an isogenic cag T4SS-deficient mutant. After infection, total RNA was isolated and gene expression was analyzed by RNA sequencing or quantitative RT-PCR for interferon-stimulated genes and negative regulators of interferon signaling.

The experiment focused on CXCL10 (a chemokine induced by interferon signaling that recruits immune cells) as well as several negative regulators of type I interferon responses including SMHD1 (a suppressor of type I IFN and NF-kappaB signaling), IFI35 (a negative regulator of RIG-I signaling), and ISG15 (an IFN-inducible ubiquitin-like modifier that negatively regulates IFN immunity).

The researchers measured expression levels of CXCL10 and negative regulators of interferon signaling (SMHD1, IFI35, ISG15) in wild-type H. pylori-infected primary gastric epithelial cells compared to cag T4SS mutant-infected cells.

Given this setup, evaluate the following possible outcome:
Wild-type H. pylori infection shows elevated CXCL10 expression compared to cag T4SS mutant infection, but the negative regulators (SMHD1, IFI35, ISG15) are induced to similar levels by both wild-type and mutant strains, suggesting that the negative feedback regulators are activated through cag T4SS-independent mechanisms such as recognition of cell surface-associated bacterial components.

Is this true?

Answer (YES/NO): NO